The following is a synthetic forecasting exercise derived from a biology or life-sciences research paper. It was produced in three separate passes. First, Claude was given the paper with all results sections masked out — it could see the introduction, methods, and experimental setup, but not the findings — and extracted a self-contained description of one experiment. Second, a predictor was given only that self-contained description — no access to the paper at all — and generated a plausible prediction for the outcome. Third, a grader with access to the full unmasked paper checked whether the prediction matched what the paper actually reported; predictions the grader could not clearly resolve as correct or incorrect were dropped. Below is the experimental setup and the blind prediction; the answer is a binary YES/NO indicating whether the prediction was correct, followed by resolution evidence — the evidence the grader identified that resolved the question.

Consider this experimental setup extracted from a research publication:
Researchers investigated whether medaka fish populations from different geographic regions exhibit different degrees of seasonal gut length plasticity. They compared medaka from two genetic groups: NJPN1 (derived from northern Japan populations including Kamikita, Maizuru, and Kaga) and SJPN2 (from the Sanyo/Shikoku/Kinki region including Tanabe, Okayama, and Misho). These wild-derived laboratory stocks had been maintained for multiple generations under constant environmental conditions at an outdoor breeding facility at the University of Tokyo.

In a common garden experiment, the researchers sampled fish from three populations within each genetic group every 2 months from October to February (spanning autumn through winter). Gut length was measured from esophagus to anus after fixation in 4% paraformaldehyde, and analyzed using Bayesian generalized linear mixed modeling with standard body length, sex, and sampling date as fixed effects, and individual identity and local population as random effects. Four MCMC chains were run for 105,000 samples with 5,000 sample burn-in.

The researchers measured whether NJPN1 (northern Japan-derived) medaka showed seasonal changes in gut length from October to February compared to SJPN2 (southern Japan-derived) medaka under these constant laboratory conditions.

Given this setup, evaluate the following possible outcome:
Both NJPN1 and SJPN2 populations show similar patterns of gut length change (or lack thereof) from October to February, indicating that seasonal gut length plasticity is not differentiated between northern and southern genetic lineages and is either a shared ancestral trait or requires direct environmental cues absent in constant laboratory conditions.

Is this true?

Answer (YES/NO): NO